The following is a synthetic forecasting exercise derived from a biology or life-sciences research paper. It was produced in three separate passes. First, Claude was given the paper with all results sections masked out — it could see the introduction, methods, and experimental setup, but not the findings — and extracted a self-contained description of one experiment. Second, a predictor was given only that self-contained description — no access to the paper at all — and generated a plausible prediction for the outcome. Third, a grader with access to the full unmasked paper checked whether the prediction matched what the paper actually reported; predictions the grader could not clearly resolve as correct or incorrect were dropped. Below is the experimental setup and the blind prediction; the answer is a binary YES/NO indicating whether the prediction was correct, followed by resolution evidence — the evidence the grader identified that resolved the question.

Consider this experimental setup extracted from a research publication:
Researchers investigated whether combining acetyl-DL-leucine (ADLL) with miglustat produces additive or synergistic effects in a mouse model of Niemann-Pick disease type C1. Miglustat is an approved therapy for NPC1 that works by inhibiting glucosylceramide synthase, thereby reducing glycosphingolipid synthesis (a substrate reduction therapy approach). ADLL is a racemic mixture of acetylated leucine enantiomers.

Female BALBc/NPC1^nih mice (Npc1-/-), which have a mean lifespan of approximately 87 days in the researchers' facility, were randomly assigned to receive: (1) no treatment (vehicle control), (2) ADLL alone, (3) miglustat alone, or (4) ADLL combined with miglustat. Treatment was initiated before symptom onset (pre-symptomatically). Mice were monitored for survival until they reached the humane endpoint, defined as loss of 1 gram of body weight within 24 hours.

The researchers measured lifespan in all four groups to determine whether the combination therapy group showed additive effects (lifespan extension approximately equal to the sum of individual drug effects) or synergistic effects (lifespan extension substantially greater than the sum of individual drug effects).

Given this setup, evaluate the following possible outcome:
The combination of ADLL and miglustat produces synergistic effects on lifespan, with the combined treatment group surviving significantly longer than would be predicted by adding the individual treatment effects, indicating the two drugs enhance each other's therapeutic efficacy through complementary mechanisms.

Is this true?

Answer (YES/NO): YES